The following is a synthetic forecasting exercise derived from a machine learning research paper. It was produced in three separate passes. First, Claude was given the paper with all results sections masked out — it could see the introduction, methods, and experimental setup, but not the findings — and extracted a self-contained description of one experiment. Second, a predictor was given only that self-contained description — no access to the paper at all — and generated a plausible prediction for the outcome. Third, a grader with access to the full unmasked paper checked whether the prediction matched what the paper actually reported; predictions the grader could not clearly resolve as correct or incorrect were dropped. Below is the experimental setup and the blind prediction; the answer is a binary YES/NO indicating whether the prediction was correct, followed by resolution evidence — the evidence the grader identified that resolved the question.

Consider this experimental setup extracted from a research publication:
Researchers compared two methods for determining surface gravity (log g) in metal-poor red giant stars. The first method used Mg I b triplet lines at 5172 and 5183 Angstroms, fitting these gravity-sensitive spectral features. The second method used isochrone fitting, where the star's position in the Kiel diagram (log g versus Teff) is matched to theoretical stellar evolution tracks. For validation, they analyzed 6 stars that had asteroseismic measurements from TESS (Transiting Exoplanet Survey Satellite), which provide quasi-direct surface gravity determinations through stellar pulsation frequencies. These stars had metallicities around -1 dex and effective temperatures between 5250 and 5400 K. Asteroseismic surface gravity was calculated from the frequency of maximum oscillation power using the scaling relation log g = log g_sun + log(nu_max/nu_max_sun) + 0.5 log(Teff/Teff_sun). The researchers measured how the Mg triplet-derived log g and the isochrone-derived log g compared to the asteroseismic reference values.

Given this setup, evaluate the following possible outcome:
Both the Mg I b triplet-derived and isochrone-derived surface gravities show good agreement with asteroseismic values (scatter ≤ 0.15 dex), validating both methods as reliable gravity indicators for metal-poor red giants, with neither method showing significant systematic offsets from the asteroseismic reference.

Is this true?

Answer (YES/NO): NO